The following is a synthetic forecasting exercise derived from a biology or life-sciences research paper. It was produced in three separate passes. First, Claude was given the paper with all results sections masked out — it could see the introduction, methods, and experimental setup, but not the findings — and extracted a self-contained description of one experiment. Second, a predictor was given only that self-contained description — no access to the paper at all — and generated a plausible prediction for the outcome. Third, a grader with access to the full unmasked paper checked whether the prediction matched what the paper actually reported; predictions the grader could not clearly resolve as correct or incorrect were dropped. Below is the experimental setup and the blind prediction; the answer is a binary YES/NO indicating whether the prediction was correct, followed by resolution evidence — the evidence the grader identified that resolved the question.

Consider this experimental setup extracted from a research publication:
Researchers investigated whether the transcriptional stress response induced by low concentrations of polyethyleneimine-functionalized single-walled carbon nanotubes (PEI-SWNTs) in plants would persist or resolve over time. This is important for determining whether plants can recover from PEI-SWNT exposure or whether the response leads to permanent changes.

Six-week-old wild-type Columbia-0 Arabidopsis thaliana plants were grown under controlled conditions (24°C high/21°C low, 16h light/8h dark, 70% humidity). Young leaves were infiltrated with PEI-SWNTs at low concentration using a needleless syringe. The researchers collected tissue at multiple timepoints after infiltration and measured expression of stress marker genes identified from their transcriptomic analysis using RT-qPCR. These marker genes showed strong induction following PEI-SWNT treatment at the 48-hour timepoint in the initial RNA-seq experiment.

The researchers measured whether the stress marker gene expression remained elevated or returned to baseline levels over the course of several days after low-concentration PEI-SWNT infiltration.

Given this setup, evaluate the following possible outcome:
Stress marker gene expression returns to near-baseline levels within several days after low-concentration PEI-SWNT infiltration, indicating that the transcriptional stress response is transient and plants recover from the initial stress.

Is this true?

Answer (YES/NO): YES